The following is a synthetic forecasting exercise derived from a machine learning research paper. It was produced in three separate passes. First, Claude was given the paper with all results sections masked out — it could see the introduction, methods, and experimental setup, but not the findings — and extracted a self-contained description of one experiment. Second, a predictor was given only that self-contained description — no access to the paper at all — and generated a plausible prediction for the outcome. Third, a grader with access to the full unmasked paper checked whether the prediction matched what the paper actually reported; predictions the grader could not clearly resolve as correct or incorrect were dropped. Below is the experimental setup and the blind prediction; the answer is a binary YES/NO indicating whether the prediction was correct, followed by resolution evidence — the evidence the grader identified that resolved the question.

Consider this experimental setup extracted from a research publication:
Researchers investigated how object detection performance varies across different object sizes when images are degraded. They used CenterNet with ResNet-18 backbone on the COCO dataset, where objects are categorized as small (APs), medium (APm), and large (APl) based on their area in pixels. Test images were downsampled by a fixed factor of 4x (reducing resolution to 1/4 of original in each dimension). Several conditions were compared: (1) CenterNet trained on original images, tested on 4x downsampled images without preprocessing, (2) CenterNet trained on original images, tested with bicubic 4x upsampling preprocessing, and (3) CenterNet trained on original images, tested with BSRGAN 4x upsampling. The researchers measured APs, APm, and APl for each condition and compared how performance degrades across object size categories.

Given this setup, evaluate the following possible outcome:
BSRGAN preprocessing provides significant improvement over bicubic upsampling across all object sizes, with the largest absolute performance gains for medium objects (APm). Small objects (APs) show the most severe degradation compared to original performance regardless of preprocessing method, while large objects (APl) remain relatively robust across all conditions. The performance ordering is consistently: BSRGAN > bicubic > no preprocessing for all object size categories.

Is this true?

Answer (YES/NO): NO